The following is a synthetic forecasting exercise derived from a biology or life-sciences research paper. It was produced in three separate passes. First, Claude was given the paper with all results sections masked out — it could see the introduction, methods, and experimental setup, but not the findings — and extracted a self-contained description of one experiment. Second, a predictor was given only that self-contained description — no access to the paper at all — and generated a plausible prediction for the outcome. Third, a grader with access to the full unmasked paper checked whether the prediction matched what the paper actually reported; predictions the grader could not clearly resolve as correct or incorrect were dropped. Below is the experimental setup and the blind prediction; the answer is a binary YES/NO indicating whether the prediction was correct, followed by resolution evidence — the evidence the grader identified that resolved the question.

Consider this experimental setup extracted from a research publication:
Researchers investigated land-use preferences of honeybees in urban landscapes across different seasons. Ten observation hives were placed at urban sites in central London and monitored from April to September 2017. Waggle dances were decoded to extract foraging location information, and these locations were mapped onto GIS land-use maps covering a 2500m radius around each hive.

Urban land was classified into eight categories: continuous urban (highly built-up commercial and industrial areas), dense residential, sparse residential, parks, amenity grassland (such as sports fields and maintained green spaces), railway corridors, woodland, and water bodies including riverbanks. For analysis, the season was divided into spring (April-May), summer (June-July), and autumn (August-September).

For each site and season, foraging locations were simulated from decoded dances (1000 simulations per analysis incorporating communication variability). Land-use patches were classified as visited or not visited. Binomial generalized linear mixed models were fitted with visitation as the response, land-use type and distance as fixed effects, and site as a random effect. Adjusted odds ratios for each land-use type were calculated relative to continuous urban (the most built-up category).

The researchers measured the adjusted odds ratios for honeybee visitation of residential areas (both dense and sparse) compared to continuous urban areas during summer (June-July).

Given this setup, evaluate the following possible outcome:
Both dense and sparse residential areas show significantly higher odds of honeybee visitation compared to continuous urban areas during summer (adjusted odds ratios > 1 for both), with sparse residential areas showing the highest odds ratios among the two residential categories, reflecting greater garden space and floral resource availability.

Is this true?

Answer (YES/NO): YES